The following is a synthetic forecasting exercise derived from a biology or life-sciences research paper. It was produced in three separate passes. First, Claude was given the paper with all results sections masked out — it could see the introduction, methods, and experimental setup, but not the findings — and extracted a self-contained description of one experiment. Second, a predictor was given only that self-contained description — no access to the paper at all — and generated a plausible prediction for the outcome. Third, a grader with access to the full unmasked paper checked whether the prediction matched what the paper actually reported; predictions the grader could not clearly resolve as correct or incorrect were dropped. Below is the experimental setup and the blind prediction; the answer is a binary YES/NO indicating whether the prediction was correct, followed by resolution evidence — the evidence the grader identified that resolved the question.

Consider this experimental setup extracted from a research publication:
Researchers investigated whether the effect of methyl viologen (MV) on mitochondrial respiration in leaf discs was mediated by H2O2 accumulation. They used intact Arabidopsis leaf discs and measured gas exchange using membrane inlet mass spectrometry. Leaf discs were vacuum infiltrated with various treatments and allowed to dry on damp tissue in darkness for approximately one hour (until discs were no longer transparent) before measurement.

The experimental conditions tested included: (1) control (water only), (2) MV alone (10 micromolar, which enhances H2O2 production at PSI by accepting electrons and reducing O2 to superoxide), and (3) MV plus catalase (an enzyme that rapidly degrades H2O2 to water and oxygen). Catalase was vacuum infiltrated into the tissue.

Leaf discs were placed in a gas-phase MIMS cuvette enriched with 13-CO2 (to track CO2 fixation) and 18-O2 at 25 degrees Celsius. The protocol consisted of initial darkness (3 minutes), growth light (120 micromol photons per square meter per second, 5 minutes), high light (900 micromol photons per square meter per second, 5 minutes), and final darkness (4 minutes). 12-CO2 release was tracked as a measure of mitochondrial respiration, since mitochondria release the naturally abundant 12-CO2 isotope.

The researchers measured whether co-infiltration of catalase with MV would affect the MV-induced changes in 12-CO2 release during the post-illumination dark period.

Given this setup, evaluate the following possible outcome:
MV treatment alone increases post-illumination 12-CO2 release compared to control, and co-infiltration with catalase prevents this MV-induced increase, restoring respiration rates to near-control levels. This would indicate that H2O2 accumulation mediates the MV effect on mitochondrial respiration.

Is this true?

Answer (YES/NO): YES